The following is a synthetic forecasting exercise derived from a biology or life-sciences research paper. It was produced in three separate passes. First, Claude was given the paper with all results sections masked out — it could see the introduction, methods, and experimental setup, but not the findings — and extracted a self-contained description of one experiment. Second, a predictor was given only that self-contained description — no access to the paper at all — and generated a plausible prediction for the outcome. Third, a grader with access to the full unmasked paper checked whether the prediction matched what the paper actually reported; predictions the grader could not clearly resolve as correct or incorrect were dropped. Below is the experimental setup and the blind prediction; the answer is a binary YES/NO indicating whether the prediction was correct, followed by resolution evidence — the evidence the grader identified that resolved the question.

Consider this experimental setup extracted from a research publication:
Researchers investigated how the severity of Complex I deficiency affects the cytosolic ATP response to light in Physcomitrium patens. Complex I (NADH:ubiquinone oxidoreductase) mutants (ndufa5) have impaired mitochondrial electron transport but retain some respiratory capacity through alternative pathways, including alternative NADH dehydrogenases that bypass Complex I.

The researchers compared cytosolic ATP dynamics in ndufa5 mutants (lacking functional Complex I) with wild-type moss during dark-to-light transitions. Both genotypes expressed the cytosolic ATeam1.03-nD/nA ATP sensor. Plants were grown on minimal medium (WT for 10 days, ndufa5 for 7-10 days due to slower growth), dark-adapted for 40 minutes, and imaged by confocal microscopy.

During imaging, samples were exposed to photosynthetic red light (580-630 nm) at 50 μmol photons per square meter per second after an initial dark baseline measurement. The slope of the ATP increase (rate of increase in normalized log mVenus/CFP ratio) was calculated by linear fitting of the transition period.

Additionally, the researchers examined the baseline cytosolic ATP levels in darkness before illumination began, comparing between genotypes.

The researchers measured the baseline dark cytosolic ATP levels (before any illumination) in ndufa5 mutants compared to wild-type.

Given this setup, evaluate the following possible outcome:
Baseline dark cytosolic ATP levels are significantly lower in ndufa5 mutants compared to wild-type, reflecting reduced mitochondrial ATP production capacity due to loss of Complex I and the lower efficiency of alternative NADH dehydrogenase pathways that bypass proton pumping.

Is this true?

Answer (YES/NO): NO